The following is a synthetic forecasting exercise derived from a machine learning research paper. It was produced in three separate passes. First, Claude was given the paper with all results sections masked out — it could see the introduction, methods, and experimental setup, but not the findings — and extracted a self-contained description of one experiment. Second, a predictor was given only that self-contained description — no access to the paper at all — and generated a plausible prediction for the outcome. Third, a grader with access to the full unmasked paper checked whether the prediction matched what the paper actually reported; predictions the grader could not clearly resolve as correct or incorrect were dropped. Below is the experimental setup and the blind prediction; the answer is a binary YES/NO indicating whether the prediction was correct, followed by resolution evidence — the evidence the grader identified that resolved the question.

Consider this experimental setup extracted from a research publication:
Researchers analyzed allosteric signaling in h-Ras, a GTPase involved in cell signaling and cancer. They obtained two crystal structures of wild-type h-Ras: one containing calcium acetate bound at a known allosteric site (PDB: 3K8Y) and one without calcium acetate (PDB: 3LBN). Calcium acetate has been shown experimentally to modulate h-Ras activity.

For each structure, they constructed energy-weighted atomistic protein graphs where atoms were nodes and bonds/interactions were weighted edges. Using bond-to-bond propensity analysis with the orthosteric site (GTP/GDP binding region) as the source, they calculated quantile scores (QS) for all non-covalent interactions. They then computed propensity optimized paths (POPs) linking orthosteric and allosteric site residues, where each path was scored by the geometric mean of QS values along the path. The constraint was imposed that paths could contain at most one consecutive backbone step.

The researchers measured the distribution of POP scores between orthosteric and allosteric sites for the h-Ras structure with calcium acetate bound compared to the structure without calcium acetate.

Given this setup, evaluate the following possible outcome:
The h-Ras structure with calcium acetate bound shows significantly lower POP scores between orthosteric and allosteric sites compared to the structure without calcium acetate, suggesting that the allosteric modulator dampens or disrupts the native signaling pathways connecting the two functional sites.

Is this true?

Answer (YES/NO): NO